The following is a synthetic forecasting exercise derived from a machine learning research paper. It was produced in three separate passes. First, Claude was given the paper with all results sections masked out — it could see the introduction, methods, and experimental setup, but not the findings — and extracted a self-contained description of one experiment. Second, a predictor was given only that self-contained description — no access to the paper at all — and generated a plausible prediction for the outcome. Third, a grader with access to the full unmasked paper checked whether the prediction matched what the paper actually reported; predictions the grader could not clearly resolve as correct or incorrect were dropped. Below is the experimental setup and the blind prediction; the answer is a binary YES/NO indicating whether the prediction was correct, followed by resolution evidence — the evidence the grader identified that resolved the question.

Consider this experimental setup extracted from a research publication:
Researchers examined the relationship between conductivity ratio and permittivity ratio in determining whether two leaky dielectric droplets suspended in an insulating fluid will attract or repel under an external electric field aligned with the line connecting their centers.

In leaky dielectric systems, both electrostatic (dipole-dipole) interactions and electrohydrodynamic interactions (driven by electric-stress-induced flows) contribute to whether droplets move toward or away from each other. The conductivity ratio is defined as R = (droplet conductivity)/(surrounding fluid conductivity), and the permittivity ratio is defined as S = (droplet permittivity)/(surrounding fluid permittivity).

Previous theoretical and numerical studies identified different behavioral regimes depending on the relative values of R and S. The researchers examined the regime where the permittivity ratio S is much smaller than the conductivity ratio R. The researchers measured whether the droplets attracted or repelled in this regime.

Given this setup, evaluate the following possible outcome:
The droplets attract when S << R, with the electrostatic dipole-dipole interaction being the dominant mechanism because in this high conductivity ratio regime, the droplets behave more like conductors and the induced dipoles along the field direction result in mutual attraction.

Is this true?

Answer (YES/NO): NO